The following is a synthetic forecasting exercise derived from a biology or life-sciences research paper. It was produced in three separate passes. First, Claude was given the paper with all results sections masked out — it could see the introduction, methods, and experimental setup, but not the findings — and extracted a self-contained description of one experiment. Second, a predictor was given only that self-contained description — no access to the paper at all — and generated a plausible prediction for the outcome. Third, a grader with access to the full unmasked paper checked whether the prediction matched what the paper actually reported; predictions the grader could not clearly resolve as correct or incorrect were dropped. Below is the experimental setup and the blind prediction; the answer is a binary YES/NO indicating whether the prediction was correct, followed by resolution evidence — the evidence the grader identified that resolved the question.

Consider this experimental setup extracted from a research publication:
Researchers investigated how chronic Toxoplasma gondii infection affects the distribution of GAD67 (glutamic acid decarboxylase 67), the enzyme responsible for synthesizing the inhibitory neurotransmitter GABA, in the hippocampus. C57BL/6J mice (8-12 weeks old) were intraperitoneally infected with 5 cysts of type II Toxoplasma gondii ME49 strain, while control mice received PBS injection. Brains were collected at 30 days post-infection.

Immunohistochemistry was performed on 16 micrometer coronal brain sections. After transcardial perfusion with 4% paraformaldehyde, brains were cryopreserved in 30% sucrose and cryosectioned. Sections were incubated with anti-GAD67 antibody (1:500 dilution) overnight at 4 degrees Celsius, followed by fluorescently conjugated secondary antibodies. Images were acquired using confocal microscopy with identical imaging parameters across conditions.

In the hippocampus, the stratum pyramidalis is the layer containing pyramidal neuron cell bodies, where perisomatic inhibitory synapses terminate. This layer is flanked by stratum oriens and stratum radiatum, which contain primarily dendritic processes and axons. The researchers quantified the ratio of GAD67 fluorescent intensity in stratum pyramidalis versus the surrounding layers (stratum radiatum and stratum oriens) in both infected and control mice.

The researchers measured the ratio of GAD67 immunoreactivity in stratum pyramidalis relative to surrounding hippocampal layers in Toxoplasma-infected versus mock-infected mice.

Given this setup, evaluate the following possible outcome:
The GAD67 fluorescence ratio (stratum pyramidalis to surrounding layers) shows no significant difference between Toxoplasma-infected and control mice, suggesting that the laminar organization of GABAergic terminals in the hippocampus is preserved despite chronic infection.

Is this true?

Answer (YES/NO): NO